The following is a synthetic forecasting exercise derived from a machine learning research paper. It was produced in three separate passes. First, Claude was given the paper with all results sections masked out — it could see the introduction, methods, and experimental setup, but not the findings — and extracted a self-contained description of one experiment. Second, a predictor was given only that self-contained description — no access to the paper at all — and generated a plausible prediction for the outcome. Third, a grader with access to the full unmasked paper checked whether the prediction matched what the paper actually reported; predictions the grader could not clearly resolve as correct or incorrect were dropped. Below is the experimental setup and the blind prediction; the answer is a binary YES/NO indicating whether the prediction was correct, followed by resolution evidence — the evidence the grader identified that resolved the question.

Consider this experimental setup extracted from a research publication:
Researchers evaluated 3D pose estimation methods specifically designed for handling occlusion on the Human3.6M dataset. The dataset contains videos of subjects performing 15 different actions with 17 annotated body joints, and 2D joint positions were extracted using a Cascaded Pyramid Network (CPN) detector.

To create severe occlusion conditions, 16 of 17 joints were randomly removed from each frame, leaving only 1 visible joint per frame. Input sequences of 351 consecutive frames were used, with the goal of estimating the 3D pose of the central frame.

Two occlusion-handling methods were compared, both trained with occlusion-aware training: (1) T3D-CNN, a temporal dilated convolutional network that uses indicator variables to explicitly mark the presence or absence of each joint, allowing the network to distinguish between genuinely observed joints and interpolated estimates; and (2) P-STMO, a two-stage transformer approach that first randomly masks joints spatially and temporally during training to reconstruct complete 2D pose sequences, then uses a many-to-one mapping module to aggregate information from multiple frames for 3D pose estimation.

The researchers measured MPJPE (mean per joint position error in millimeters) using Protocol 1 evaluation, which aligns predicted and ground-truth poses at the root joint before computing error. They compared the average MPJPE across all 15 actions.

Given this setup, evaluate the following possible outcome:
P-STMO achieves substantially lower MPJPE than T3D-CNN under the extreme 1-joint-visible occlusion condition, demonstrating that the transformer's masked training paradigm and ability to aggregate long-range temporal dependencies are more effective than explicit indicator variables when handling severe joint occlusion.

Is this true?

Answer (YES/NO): NO